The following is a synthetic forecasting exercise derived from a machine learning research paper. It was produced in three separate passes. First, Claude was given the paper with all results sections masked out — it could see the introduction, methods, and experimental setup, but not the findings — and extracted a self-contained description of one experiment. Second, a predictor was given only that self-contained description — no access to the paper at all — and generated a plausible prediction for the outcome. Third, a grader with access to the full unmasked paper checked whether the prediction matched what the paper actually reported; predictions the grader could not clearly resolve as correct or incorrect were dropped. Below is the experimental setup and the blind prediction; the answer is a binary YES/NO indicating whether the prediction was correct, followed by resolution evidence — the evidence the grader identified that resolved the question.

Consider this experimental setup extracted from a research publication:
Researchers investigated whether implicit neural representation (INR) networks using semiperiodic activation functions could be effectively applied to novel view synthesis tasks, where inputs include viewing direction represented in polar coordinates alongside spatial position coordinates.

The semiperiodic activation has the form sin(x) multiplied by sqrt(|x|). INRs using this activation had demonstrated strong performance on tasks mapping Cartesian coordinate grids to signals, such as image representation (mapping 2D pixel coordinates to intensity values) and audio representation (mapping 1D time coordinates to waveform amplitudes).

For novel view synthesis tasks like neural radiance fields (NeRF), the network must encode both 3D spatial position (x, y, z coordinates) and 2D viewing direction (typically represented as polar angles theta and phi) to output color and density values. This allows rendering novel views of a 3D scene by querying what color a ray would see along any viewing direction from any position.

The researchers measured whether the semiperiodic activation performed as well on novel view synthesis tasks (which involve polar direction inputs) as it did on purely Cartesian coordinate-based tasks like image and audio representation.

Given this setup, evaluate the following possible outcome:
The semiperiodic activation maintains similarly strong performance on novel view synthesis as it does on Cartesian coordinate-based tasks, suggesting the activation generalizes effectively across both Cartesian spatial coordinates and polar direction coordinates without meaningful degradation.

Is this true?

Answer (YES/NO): NO